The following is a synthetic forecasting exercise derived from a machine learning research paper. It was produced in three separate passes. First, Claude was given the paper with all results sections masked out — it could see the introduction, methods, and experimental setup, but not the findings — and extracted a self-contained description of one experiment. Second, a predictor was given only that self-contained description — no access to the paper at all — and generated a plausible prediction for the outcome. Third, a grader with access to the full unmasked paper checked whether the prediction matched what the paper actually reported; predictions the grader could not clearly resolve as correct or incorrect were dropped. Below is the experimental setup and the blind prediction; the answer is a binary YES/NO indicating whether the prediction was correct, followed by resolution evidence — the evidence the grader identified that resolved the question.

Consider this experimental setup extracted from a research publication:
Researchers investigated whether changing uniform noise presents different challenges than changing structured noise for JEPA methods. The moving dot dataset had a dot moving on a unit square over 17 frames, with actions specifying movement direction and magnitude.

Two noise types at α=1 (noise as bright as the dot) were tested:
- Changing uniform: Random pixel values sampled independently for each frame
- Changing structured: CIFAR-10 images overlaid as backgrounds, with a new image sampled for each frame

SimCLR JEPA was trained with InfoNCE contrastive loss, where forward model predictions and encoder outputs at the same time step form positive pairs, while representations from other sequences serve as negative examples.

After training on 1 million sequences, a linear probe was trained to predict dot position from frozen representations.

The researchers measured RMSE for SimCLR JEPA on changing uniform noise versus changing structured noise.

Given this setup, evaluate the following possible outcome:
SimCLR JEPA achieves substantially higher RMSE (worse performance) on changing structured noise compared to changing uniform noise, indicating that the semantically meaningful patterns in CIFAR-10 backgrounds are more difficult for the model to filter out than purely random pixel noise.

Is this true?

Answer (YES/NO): NO